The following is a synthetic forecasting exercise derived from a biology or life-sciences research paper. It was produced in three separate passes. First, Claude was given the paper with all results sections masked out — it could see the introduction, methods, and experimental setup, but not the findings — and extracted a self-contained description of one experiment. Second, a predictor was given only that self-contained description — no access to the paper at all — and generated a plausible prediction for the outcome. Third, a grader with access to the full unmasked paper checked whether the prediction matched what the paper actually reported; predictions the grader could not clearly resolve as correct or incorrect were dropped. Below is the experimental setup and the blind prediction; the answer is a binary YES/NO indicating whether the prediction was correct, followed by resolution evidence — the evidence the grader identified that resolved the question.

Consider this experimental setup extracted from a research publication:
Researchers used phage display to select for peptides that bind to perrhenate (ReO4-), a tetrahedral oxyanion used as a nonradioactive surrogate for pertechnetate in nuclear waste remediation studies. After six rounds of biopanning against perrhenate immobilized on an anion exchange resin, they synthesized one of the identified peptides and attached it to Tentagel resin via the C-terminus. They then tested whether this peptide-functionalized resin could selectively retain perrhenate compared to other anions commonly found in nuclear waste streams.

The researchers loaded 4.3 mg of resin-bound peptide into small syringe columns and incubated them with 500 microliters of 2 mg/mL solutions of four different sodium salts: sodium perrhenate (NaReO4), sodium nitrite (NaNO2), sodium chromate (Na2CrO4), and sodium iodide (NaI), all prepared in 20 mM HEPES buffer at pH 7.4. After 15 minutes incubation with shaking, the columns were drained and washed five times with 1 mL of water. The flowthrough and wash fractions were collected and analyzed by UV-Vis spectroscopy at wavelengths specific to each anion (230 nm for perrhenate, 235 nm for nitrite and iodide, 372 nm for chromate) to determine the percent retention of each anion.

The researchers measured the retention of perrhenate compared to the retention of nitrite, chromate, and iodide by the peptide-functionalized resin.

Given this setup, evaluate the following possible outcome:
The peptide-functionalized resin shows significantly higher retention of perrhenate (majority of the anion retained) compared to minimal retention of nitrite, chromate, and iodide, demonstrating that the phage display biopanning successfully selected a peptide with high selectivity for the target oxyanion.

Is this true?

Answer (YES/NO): NO